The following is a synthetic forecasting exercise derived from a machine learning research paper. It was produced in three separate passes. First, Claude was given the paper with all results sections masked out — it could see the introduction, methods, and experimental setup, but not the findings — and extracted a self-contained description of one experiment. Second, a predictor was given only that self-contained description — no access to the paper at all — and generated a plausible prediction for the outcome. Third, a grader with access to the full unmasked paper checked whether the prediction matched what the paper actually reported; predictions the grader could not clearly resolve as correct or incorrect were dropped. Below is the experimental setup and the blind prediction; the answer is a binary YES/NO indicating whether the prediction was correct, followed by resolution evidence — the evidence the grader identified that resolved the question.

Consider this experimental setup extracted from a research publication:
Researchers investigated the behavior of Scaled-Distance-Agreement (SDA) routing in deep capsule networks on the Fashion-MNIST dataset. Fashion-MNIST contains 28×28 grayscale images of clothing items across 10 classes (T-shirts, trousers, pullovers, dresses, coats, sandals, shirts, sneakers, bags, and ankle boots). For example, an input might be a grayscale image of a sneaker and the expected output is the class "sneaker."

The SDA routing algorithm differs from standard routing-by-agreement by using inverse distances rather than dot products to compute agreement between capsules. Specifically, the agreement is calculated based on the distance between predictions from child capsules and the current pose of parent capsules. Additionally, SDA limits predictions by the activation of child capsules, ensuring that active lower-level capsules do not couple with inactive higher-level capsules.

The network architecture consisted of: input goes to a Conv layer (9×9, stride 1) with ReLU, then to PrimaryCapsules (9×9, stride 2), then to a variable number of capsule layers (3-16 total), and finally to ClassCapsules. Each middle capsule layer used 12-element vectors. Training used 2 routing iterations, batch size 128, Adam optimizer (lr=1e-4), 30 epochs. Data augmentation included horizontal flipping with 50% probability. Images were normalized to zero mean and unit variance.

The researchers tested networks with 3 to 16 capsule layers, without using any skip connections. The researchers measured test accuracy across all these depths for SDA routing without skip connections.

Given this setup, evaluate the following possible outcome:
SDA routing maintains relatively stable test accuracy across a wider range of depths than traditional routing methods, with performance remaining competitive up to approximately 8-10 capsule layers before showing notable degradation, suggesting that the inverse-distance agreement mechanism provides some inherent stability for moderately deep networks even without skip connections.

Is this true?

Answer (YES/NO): NO